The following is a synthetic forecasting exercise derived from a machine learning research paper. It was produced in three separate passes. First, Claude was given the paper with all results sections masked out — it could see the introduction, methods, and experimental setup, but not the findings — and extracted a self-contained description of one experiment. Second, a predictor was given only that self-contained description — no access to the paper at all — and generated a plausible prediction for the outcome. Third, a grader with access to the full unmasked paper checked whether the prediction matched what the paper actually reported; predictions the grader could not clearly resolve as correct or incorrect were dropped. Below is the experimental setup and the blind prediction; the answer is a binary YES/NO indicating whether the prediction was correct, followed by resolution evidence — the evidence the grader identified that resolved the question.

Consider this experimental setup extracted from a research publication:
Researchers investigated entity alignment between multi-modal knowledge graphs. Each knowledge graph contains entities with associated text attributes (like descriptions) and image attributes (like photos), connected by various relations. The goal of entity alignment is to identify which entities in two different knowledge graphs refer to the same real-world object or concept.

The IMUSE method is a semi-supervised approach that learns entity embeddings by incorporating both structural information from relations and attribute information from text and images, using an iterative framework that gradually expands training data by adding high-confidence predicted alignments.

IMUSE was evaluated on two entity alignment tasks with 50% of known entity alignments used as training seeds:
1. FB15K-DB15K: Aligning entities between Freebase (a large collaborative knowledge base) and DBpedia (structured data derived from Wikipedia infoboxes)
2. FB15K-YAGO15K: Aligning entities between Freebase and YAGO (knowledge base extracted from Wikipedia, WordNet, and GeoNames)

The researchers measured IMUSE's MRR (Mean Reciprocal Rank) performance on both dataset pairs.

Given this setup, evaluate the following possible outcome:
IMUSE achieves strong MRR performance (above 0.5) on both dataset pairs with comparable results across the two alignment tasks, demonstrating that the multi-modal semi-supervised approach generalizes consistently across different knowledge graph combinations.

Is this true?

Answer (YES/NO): NO